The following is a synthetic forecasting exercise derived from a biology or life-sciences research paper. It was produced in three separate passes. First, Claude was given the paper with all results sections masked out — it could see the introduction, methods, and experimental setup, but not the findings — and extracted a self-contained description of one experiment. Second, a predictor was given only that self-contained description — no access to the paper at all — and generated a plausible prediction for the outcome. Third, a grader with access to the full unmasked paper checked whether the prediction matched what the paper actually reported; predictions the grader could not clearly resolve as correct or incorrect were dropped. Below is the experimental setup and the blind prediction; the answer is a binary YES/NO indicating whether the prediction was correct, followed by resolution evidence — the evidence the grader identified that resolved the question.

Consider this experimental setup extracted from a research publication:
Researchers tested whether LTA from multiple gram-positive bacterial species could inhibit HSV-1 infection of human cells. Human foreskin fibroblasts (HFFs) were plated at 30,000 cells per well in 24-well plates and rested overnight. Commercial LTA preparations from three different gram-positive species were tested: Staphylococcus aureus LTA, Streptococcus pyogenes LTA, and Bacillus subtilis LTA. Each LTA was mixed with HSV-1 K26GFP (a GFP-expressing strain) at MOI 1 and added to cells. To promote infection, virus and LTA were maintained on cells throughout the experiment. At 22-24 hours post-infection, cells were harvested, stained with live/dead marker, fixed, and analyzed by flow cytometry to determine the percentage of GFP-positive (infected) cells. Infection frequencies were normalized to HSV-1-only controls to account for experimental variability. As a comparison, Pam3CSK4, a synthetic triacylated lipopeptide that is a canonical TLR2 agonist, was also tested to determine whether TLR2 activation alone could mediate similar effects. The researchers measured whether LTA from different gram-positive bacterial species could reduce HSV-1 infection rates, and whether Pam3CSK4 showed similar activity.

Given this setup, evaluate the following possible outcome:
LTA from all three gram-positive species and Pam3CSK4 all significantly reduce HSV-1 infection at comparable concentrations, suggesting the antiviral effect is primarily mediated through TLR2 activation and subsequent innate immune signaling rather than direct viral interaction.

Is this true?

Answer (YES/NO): NO